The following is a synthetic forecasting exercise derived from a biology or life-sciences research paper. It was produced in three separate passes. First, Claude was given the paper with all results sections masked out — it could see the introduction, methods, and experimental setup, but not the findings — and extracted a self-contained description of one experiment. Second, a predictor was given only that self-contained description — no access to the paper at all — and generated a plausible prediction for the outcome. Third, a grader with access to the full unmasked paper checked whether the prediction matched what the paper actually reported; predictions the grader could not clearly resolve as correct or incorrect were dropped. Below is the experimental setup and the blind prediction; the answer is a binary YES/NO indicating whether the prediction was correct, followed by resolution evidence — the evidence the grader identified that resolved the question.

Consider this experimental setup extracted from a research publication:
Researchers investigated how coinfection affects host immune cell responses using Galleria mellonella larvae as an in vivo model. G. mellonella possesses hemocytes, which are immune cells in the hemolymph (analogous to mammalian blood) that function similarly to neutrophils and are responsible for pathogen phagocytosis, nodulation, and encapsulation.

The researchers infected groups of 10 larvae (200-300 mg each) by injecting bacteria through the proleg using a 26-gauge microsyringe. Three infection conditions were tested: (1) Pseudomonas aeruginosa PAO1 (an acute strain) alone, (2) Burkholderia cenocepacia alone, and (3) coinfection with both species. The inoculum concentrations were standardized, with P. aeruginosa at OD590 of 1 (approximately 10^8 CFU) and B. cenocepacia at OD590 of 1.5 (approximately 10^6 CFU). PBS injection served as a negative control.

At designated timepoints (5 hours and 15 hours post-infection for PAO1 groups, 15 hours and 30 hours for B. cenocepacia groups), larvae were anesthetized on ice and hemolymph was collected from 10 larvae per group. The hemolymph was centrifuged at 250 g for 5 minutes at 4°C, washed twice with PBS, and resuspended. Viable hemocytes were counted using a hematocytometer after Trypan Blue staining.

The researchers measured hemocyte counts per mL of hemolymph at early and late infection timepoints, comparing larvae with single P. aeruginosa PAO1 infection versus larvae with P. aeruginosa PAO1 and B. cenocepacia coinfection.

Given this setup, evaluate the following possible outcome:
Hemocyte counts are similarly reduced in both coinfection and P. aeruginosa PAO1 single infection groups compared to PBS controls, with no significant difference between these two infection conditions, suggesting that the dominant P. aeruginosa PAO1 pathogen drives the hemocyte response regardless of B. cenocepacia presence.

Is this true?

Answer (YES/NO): NO